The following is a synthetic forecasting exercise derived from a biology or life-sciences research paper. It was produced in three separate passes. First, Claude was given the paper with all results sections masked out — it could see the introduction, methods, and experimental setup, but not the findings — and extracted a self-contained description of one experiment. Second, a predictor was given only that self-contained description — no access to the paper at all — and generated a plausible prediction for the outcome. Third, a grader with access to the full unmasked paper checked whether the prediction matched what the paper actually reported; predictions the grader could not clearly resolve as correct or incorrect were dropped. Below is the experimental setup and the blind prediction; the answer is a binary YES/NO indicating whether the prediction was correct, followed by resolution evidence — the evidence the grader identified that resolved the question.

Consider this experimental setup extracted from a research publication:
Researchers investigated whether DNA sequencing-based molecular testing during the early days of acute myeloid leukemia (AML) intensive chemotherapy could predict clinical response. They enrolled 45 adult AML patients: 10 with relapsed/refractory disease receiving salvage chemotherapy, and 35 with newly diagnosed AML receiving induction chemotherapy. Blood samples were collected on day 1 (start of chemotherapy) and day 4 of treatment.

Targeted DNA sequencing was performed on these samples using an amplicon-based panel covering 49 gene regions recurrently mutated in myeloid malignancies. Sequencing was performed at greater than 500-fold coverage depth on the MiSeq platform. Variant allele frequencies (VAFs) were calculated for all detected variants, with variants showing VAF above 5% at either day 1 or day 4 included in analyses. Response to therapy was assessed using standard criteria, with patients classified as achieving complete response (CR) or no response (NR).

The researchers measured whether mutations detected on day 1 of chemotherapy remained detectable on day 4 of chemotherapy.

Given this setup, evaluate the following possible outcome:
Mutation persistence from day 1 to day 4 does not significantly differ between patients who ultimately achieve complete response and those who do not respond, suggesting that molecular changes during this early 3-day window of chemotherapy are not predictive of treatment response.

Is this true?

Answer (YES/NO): YES